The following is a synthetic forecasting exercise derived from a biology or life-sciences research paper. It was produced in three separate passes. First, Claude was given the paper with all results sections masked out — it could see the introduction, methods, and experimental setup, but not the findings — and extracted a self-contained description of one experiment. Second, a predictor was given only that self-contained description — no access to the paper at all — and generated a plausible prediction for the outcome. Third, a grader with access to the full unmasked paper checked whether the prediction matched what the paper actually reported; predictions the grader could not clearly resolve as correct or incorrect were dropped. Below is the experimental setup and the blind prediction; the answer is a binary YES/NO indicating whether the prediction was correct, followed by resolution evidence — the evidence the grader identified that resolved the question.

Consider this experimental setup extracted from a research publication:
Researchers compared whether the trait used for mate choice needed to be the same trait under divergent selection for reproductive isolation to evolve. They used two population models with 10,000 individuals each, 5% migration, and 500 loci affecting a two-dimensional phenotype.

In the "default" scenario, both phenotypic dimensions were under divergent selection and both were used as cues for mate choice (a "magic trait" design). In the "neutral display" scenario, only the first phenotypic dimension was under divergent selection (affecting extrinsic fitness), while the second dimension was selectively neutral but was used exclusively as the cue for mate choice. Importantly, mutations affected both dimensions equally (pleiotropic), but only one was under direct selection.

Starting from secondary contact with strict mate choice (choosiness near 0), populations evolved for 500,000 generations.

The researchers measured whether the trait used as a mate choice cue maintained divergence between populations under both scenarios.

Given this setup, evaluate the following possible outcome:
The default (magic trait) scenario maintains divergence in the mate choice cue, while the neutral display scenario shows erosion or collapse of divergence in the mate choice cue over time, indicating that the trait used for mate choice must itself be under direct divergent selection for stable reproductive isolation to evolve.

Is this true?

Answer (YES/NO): YES